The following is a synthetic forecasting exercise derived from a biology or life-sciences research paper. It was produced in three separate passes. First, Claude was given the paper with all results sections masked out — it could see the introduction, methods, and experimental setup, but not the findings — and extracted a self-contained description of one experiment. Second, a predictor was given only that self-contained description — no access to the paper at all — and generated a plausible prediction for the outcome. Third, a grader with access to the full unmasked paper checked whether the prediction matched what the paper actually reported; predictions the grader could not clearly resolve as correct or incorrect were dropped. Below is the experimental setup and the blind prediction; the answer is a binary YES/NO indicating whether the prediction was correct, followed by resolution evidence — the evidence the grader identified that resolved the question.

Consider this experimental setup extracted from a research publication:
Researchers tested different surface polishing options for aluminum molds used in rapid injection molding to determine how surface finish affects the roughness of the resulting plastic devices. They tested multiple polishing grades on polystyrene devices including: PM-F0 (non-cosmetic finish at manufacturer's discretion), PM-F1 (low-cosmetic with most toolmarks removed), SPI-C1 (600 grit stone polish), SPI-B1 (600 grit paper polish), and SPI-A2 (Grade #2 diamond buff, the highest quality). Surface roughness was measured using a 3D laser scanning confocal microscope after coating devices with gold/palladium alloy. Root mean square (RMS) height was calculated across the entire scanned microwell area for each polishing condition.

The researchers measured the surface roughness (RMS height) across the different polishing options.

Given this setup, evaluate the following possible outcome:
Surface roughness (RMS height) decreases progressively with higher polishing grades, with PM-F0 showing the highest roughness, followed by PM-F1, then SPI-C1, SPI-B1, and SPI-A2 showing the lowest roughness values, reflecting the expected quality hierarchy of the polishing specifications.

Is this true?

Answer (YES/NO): NO